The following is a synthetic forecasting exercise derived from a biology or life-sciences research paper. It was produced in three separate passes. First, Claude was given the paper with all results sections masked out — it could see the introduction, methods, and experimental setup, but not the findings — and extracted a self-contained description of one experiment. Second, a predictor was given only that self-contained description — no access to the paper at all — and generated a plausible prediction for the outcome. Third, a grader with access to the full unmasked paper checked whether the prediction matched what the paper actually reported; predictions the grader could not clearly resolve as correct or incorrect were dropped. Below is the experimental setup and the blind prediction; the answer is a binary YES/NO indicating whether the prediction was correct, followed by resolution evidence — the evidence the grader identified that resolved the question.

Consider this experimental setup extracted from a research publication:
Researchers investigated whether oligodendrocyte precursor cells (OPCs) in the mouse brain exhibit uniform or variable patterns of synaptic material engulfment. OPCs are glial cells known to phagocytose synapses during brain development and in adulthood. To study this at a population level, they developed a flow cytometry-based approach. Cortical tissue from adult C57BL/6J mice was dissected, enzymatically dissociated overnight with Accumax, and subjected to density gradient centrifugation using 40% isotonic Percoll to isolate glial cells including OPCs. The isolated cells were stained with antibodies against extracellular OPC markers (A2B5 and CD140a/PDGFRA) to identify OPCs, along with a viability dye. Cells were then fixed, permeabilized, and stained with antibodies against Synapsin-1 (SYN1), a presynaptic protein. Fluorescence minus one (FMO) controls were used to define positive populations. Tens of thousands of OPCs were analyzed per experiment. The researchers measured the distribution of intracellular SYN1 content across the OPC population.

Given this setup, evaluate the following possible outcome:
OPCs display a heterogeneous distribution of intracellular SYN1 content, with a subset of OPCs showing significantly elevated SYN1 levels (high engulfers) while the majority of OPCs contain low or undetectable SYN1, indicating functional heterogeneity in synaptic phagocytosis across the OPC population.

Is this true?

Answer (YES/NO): NO